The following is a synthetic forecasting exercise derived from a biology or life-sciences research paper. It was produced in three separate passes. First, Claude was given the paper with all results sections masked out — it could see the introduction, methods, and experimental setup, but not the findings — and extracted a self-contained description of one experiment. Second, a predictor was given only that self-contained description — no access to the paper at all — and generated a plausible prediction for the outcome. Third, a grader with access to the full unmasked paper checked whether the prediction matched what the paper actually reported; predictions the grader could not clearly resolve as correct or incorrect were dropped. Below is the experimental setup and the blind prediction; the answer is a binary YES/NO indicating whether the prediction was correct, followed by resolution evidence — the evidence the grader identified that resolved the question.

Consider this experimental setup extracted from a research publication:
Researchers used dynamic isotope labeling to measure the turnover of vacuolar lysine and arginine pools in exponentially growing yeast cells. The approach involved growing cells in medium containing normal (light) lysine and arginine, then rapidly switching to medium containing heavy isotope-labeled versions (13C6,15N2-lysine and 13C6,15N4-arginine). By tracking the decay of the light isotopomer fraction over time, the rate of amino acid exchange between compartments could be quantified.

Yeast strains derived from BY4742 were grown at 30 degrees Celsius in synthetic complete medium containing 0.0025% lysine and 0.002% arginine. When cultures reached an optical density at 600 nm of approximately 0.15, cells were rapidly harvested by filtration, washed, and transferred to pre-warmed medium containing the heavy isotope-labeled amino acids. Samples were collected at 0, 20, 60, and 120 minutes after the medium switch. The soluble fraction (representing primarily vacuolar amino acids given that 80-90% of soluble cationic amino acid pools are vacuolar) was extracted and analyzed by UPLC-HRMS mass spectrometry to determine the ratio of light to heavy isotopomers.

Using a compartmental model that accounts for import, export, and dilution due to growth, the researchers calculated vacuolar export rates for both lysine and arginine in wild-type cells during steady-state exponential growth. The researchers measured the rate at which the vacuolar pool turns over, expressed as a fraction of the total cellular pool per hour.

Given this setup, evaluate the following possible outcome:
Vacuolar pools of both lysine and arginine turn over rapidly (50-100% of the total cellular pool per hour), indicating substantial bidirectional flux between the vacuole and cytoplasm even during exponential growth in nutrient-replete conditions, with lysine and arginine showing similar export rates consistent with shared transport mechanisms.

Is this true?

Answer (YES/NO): NO